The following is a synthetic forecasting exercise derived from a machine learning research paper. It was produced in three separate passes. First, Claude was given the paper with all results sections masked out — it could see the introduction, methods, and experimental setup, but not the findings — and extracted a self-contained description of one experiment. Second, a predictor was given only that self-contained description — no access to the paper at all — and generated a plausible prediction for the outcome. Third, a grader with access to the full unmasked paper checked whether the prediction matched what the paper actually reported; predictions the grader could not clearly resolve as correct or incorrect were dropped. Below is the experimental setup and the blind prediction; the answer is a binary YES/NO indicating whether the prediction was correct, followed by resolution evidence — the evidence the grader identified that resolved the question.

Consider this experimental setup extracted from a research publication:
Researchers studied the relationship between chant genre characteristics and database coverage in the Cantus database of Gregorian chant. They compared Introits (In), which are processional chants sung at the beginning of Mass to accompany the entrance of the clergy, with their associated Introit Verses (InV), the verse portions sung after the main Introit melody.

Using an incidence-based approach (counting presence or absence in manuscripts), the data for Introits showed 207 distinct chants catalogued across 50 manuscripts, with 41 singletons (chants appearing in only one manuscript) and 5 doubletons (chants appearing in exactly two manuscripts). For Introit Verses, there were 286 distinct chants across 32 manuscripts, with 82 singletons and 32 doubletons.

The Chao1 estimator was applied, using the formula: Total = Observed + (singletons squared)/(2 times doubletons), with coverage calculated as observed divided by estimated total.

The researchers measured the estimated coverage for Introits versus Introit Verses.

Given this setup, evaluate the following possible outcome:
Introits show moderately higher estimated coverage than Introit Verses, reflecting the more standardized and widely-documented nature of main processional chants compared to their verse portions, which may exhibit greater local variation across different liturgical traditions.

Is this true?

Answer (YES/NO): NO